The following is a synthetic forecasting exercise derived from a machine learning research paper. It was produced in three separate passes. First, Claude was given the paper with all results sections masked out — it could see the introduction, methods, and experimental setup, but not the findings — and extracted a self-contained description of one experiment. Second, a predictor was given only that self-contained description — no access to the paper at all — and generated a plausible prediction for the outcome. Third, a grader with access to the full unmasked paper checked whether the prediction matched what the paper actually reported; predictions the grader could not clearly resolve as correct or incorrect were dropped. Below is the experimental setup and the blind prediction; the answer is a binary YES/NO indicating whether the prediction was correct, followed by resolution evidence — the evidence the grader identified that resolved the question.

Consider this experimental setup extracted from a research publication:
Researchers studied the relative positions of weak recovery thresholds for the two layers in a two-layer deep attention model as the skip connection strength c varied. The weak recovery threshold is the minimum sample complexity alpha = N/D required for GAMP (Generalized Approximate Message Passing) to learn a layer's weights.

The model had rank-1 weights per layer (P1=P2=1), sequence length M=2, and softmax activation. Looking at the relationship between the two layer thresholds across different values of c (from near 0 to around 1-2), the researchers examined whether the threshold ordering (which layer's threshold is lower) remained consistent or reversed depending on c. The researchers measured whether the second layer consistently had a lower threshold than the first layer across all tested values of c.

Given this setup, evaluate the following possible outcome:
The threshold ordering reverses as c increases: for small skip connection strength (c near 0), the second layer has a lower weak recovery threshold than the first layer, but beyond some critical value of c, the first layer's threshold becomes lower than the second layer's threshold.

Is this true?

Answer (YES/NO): NO